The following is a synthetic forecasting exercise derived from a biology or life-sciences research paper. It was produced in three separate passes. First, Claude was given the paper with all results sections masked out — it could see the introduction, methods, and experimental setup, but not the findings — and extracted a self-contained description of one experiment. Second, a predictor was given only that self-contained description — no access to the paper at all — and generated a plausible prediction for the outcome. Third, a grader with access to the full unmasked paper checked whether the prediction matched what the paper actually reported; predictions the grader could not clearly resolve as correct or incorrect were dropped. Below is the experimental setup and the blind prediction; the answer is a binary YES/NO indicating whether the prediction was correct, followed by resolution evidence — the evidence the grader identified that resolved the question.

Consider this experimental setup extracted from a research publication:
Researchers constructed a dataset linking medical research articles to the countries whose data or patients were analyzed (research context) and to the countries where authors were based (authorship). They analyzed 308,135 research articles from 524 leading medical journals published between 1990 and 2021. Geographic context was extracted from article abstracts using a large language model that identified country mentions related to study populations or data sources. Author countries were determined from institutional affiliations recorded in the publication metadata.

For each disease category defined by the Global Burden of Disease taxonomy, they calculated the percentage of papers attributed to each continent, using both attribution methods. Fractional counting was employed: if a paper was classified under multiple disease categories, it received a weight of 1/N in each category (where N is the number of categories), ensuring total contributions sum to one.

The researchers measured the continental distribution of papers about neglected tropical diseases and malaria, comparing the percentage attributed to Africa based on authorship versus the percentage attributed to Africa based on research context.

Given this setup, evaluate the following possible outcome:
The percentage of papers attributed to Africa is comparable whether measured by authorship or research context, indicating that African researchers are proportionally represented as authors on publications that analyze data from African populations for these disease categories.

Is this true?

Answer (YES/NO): NO